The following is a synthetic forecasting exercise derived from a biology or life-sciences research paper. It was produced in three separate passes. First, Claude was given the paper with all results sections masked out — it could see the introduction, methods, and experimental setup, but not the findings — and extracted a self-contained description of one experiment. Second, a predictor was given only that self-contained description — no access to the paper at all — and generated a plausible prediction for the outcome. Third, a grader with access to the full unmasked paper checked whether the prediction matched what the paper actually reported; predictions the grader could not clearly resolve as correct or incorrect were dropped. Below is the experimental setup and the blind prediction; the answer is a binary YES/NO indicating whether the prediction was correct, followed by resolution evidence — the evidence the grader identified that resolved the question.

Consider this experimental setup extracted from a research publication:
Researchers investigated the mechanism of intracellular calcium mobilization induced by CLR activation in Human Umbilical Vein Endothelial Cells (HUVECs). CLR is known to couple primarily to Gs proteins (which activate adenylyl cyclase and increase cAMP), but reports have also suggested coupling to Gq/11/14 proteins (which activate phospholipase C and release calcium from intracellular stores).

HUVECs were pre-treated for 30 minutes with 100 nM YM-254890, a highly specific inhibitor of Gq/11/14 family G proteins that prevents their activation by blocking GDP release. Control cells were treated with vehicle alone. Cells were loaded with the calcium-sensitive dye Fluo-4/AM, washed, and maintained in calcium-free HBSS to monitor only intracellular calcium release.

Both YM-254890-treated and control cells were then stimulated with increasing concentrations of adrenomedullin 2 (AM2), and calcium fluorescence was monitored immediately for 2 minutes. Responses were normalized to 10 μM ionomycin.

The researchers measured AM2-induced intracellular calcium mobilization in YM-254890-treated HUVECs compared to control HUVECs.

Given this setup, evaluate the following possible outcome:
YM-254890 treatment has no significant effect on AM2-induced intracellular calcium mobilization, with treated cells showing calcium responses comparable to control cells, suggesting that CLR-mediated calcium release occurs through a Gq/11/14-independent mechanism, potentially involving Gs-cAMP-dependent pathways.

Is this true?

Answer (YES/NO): NO